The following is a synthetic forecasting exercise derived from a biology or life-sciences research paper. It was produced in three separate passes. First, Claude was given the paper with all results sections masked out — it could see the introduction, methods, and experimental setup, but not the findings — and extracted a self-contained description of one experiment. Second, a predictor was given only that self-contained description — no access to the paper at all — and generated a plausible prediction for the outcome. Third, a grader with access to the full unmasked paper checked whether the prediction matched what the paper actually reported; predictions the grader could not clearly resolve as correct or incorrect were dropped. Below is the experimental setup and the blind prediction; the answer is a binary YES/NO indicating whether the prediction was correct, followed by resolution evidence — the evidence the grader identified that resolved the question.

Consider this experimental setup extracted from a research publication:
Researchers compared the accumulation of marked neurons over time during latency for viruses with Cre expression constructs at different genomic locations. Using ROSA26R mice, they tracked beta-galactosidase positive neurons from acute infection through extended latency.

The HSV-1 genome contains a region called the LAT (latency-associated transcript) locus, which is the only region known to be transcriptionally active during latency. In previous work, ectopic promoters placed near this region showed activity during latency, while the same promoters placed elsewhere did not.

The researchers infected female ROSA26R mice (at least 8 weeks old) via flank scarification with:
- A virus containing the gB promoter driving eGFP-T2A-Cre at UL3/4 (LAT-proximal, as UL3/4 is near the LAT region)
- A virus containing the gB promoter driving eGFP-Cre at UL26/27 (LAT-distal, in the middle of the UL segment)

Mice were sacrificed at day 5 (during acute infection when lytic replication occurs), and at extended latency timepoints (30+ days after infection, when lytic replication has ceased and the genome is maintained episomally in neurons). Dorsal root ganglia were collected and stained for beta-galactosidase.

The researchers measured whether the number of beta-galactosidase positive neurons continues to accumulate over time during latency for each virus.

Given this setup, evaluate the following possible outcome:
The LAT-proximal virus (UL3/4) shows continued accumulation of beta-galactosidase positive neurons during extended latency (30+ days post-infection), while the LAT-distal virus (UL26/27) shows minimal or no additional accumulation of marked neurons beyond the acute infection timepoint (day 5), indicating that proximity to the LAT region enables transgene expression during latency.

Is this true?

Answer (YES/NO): YES